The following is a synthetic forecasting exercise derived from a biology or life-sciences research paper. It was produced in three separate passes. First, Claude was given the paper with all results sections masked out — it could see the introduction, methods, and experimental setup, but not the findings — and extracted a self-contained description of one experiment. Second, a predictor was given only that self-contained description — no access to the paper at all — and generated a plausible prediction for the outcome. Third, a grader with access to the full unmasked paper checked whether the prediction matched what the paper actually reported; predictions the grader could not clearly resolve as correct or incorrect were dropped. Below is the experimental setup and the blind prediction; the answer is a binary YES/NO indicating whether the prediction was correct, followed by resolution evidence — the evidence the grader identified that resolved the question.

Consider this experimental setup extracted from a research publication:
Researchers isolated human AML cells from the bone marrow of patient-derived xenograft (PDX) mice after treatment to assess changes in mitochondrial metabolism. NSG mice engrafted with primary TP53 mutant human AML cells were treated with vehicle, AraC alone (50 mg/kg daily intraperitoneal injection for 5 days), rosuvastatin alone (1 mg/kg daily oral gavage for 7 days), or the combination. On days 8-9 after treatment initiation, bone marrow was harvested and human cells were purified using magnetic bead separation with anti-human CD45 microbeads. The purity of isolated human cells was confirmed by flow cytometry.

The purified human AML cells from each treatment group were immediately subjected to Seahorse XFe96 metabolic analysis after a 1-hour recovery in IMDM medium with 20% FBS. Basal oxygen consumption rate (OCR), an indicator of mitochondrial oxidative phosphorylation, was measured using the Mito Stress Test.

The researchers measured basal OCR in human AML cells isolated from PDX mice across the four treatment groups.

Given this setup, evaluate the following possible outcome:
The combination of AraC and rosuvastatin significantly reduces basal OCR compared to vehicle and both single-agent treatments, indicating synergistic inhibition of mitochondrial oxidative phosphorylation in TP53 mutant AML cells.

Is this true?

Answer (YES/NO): NO